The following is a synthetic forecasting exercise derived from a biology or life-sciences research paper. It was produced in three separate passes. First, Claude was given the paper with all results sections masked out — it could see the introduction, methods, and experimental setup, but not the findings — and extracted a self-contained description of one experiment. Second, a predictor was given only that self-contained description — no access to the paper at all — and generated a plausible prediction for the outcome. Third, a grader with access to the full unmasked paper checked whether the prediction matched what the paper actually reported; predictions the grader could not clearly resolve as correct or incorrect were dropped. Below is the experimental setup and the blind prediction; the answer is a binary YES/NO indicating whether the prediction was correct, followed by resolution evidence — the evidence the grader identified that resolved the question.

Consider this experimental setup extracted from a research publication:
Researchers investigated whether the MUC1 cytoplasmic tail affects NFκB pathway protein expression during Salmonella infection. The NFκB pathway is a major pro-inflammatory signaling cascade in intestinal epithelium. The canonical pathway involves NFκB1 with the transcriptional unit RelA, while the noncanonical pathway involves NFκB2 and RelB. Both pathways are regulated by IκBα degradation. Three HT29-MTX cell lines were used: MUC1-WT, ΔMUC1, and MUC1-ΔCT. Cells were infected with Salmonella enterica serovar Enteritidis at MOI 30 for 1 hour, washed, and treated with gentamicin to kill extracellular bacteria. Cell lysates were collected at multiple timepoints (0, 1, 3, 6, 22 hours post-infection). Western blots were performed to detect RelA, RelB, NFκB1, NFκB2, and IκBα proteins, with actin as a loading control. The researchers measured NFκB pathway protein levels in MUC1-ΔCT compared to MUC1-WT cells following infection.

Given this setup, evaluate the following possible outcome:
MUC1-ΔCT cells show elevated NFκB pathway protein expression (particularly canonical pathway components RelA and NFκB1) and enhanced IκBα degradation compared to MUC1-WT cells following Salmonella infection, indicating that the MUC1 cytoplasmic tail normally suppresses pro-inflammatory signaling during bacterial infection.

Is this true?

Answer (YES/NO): NO